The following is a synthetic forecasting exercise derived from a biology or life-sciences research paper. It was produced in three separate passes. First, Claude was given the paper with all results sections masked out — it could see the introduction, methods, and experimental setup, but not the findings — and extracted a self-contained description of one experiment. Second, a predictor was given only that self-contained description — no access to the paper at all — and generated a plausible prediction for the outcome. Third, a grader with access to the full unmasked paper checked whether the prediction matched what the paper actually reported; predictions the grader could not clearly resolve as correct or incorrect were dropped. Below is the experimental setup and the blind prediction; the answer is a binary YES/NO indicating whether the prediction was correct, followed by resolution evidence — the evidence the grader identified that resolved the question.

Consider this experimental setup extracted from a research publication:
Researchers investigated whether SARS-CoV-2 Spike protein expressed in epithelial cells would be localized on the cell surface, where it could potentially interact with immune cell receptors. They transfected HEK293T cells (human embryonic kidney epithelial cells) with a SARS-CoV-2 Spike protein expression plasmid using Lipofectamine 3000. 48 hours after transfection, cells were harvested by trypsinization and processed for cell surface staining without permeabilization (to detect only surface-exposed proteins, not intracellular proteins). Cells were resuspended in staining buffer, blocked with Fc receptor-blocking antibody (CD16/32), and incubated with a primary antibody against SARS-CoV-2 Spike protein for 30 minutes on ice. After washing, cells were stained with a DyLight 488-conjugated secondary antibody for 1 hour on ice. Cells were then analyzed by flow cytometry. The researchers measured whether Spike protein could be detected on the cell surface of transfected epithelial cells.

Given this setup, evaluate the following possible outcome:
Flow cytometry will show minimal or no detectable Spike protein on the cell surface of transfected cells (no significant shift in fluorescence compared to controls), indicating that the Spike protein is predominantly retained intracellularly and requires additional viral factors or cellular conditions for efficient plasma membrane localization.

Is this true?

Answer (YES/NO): YES